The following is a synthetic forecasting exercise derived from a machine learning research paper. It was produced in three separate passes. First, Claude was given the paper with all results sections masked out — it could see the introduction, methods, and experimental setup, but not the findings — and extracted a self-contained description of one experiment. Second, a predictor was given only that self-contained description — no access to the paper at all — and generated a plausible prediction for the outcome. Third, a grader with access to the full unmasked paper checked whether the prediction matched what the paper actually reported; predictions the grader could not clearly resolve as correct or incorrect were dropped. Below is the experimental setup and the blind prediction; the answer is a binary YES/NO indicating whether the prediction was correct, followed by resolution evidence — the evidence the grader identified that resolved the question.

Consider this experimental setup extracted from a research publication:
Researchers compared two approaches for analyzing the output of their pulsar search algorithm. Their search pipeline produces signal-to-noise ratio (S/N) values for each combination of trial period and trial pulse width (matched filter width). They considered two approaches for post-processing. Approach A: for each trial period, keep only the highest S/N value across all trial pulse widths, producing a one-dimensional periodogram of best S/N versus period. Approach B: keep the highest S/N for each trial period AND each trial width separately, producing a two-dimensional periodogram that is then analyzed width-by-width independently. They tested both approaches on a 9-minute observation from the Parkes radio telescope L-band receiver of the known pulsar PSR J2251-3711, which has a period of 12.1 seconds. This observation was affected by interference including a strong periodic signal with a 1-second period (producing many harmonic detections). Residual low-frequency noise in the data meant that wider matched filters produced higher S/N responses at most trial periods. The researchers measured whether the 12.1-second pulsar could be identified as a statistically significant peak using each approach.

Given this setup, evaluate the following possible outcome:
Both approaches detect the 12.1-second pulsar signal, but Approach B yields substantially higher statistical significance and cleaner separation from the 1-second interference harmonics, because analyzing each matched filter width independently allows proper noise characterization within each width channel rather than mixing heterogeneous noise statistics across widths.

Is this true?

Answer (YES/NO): NO